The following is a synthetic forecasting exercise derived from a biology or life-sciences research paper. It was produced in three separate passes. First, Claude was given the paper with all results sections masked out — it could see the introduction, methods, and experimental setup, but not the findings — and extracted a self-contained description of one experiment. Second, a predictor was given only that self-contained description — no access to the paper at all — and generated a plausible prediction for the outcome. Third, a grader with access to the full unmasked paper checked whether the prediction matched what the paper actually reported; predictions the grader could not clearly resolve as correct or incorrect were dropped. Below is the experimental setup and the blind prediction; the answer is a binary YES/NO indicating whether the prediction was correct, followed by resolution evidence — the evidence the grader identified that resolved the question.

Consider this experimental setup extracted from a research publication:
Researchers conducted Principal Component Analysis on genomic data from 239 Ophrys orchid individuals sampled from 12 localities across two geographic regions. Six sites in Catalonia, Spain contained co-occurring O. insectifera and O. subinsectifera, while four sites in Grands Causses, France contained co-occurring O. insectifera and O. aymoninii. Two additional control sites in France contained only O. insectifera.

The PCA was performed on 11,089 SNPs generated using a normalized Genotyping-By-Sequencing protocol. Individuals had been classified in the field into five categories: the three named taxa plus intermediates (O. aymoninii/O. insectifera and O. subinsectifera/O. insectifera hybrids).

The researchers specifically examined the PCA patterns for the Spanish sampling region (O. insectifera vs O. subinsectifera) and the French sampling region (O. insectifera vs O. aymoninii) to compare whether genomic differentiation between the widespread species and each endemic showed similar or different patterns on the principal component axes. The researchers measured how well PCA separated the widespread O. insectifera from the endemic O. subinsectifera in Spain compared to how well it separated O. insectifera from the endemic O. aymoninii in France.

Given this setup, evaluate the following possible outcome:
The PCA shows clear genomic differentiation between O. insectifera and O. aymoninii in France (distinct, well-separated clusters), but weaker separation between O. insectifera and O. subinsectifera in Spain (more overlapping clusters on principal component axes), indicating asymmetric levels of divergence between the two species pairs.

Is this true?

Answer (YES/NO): YES